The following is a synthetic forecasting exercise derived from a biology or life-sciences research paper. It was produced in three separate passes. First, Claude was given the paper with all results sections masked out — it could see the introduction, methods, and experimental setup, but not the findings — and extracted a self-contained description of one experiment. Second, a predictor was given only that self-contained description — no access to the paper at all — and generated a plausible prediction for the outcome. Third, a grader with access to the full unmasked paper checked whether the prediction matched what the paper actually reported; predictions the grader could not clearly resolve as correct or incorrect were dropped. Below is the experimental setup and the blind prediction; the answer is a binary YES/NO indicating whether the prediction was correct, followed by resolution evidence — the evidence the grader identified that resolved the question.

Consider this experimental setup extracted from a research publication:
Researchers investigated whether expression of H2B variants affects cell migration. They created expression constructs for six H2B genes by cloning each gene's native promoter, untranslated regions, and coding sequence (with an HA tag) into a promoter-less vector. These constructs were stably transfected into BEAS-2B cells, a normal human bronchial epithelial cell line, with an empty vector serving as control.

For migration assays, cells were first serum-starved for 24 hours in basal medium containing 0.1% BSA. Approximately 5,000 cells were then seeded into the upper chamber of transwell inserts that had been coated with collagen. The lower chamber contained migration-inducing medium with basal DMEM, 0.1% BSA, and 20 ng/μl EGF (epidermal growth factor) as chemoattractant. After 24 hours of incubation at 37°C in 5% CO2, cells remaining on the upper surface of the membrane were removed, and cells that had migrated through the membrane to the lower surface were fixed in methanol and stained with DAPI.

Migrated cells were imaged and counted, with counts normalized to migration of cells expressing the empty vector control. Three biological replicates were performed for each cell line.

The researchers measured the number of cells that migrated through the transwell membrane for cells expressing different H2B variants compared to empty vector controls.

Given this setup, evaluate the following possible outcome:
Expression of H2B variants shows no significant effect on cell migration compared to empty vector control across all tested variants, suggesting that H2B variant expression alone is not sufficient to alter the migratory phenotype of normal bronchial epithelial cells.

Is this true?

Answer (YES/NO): YES